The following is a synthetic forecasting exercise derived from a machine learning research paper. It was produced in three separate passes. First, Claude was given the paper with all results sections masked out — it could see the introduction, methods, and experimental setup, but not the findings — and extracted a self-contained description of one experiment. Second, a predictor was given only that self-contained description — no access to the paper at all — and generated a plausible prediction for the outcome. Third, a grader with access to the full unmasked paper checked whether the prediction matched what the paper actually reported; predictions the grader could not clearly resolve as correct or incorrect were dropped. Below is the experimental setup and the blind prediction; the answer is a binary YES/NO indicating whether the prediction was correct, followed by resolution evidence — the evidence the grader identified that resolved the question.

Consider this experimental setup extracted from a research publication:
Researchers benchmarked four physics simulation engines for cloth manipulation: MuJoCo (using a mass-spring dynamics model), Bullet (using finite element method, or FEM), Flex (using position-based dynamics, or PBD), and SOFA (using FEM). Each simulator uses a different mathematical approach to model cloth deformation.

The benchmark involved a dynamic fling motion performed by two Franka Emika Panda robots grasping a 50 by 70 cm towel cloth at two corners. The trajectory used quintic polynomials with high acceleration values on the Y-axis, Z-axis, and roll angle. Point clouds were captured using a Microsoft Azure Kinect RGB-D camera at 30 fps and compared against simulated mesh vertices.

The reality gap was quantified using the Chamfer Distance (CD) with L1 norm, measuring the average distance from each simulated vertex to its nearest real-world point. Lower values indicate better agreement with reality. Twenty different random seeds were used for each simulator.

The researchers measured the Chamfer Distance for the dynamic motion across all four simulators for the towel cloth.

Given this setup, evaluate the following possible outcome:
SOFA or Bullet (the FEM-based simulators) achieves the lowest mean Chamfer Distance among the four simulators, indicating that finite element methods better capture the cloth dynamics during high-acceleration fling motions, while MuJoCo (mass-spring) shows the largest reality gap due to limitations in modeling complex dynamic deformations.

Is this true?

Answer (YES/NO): NO